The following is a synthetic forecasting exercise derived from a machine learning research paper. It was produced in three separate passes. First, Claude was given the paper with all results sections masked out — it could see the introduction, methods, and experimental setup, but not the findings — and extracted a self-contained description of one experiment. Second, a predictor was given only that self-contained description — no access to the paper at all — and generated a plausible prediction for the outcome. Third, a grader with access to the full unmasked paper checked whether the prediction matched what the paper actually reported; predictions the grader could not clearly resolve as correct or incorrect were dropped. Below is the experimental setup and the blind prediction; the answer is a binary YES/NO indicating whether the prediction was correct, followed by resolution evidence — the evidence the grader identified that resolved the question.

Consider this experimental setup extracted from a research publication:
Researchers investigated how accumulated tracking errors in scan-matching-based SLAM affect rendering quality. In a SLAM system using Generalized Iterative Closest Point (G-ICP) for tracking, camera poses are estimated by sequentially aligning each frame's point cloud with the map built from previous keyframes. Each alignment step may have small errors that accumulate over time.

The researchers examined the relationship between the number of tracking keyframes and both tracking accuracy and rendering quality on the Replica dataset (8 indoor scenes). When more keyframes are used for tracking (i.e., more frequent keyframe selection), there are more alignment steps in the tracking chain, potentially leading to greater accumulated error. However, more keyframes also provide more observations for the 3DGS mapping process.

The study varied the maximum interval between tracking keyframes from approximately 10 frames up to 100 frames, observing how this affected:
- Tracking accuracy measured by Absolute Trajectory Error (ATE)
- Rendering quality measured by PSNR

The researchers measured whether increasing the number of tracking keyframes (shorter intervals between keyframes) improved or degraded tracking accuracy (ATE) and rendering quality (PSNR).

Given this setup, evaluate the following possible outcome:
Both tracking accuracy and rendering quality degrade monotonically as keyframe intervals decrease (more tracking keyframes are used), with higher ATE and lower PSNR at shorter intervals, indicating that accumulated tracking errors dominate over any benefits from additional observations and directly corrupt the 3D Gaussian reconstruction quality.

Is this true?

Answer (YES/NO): NO